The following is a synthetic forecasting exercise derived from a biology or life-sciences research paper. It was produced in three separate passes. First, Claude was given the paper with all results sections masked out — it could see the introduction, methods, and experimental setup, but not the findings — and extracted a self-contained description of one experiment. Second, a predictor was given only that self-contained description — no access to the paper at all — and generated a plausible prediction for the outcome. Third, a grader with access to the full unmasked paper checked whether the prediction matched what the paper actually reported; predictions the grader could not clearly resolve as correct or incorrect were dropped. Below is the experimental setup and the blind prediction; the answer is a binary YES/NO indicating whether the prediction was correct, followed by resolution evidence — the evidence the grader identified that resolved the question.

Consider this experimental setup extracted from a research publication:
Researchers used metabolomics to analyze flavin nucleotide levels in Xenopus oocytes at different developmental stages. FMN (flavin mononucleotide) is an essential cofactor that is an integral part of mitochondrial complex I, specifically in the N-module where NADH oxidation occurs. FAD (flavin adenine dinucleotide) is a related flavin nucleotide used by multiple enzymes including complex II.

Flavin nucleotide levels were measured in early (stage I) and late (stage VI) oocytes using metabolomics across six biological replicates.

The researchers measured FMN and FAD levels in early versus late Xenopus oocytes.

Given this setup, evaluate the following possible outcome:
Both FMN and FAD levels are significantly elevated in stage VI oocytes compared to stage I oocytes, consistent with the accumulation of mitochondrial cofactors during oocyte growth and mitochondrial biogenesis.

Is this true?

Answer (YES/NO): NO